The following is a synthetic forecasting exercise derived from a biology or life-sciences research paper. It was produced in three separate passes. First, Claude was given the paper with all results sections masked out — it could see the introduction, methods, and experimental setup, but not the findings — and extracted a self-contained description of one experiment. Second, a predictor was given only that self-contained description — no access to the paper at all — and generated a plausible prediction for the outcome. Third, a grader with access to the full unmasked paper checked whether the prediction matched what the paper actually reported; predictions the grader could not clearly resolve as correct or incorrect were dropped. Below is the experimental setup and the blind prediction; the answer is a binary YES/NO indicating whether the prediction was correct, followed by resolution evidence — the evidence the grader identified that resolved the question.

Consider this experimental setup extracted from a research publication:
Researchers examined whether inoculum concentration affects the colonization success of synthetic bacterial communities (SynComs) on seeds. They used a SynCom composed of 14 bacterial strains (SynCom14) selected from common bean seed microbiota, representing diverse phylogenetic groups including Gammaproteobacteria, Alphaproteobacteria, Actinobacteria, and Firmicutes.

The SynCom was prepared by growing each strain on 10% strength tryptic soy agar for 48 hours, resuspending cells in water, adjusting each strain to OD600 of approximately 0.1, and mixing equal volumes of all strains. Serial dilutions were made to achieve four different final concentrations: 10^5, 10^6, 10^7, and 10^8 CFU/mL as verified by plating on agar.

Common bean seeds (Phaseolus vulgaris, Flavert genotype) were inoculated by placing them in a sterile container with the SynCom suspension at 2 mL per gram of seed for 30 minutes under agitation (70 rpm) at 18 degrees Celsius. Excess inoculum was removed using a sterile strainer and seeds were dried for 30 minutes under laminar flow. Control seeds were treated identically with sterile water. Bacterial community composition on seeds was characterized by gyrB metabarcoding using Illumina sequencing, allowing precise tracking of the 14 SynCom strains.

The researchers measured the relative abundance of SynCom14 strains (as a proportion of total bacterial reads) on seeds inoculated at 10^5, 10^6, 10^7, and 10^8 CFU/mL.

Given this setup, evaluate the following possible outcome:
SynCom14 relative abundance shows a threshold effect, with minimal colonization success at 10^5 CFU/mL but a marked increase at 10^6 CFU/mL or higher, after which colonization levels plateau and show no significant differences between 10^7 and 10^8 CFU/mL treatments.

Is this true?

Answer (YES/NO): NO